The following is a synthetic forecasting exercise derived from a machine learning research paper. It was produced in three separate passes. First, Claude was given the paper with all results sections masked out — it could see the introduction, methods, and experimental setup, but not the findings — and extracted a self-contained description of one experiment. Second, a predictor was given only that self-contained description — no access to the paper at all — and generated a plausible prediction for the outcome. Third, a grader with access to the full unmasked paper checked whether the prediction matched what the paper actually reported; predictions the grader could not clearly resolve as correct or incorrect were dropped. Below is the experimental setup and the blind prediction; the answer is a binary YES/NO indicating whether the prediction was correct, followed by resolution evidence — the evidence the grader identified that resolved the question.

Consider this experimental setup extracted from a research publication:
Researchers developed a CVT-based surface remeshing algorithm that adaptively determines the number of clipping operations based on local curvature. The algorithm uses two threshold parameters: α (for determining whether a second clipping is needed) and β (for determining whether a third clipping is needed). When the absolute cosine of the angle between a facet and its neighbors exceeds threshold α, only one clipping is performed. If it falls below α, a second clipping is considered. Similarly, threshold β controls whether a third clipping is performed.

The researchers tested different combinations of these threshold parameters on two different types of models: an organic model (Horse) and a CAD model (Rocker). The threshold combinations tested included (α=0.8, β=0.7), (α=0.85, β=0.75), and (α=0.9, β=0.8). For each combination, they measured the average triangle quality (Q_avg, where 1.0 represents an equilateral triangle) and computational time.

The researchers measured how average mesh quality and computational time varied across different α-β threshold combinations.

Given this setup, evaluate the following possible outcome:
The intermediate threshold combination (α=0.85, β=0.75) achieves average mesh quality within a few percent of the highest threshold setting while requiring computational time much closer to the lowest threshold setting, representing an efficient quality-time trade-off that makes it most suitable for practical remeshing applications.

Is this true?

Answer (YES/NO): NO